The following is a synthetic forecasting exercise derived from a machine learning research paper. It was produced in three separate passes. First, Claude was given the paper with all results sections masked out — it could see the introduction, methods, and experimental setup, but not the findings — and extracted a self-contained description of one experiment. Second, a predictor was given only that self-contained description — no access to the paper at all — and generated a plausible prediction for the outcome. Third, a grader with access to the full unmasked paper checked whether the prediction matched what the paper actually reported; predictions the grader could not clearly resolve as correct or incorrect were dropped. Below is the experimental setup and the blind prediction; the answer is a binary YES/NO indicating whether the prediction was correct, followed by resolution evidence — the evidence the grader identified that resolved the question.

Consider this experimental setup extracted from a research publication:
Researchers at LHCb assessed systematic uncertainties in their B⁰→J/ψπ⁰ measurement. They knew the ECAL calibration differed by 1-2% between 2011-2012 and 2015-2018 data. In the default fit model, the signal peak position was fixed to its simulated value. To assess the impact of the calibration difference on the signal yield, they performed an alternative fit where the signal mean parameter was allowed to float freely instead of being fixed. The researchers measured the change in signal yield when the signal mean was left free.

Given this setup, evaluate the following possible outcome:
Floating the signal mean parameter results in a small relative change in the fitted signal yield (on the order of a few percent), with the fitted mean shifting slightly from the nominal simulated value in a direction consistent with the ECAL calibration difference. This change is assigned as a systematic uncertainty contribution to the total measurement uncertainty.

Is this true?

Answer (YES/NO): YES